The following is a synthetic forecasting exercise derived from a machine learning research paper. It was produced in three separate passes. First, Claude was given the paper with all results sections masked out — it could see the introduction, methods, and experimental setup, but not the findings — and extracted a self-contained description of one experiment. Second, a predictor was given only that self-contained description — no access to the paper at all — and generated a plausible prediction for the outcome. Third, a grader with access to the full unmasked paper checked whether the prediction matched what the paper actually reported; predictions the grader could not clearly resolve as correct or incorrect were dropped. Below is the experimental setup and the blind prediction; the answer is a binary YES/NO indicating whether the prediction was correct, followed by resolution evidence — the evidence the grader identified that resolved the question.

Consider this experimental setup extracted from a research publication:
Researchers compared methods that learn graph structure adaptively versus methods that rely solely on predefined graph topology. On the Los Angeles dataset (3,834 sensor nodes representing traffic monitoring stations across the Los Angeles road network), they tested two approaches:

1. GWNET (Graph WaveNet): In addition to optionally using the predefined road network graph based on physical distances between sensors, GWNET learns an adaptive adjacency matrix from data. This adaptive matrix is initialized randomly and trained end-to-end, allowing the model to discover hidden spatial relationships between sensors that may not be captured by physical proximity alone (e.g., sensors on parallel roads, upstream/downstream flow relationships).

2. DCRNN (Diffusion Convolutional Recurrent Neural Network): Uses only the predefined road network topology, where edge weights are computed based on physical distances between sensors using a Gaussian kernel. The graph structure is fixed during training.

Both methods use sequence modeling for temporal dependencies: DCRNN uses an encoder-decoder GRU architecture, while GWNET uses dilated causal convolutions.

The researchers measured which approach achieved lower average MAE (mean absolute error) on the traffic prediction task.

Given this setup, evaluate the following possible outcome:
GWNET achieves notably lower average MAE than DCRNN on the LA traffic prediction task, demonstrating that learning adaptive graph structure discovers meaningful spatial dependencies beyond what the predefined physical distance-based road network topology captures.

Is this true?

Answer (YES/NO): NO